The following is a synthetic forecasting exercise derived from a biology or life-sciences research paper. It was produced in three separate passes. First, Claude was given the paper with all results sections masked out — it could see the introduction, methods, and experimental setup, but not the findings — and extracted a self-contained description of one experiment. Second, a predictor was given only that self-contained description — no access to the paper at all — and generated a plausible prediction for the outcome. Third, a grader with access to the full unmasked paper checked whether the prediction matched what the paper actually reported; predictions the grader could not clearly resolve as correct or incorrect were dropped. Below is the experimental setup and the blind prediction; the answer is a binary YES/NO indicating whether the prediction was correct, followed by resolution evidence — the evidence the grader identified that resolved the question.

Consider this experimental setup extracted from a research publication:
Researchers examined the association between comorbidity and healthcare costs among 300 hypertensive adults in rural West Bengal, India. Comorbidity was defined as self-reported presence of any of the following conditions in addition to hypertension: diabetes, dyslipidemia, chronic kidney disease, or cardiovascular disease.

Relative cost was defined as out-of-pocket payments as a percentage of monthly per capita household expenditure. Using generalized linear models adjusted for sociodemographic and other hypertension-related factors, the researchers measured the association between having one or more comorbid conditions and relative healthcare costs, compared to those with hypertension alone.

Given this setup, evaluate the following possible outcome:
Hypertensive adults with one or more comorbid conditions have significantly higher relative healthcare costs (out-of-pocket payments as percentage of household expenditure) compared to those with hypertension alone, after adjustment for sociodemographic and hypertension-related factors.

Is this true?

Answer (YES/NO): YES